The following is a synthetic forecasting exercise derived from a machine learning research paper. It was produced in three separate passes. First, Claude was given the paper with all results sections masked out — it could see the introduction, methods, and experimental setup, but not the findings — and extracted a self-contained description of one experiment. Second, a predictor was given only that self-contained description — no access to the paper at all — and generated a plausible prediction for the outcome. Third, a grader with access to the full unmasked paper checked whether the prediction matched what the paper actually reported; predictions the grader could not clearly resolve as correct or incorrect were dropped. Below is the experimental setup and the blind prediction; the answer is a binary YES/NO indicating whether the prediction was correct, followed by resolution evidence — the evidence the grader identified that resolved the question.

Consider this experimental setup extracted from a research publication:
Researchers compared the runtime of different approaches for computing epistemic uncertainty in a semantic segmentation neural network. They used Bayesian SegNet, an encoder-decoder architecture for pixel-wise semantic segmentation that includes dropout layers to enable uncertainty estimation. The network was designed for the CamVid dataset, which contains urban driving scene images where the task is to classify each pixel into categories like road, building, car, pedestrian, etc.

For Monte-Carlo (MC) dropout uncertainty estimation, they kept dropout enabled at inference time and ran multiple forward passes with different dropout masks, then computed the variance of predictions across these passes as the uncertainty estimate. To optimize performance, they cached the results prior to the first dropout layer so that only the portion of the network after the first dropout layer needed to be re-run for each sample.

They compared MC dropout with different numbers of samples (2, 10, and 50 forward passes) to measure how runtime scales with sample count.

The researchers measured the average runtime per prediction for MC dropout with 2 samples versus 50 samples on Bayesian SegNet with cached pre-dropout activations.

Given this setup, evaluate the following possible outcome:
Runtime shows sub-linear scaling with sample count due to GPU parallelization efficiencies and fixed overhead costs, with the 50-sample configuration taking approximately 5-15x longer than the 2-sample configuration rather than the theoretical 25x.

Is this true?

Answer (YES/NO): NO